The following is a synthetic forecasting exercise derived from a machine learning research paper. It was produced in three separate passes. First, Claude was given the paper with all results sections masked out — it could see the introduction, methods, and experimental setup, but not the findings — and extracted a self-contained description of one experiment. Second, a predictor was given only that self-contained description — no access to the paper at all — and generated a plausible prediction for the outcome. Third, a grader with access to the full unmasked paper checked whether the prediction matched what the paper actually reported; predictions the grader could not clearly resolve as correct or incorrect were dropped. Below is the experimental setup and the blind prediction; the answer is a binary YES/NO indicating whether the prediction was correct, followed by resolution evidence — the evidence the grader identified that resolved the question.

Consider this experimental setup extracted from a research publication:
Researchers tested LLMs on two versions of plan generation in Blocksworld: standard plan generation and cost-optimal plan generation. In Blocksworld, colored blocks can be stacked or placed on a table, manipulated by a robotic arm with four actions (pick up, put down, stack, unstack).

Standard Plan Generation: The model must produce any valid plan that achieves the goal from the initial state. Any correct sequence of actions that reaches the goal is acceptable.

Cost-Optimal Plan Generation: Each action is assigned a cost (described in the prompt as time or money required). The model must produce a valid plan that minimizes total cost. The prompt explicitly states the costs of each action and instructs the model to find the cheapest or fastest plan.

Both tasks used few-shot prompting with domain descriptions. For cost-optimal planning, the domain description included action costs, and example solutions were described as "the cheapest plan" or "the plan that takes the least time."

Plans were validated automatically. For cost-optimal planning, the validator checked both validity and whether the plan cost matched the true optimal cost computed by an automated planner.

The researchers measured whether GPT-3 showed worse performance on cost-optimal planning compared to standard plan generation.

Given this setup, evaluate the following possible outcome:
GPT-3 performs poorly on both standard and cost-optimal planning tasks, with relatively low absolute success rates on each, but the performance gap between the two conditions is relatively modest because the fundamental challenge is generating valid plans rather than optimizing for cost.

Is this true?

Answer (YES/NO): NO